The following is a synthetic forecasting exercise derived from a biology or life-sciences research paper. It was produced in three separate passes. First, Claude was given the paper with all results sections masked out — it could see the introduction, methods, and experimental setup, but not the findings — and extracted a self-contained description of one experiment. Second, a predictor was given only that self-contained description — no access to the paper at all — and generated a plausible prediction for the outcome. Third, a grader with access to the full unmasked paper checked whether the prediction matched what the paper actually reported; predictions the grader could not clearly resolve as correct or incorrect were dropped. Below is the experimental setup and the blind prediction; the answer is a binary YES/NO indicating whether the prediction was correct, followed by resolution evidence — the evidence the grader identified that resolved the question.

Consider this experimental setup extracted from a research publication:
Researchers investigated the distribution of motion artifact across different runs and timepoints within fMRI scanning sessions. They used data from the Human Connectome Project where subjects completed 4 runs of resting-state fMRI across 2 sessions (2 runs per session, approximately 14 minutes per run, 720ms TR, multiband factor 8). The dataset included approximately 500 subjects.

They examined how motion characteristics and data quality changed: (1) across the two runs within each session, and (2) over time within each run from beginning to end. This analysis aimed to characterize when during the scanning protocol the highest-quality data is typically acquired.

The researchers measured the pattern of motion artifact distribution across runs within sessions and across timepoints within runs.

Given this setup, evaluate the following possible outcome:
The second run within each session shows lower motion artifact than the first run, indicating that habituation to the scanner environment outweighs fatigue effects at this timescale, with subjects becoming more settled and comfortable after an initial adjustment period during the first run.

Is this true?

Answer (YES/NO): NO